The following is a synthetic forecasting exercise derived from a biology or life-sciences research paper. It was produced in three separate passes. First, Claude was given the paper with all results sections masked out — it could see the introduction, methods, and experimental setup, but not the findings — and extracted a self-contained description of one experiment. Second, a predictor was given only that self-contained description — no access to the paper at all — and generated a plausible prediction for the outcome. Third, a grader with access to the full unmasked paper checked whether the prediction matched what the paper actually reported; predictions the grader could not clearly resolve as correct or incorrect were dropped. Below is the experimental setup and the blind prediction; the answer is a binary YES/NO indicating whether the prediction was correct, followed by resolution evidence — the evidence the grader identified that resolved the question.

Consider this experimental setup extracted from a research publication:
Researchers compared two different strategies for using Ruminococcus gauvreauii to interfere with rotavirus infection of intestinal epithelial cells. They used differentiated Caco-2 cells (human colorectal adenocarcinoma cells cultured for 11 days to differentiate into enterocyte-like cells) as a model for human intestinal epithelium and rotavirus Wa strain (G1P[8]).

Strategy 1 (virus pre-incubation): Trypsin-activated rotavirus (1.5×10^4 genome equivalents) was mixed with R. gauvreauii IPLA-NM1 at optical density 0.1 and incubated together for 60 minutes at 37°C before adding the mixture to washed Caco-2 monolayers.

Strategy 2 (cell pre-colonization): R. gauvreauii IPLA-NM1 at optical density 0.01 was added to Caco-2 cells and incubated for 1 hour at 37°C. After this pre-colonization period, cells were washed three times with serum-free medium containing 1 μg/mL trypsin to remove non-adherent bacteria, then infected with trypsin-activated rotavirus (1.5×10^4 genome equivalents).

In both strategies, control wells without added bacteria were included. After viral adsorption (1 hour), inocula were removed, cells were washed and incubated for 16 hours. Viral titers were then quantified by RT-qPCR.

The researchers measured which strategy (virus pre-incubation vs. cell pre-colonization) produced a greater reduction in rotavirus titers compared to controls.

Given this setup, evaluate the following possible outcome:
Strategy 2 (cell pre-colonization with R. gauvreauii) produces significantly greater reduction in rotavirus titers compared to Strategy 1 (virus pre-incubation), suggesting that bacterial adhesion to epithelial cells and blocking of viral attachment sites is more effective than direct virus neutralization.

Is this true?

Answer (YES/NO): YES